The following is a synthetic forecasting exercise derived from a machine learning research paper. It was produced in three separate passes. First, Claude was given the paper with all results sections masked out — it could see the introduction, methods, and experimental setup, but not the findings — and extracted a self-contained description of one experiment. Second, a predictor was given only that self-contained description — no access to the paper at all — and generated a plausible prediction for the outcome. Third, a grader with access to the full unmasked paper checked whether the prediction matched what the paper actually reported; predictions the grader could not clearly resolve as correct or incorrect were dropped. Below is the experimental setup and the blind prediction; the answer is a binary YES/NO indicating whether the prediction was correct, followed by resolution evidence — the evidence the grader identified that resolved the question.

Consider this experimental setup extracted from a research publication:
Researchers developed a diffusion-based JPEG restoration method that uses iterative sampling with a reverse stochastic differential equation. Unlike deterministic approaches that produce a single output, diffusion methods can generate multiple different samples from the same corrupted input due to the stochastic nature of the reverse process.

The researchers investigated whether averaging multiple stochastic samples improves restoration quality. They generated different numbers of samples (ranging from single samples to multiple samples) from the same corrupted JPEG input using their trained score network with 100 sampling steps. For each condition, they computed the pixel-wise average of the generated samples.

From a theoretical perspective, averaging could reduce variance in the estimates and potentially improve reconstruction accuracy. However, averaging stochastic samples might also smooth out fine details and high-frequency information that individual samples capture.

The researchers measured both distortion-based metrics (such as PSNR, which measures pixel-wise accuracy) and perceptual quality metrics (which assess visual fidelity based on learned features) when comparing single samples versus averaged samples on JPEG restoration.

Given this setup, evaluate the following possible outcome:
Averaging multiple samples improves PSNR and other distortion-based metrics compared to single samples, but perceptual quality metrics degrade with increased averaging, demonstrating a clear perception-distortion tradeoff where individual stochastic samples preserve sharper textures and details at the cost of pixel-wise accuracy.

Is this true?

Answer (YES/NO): YES